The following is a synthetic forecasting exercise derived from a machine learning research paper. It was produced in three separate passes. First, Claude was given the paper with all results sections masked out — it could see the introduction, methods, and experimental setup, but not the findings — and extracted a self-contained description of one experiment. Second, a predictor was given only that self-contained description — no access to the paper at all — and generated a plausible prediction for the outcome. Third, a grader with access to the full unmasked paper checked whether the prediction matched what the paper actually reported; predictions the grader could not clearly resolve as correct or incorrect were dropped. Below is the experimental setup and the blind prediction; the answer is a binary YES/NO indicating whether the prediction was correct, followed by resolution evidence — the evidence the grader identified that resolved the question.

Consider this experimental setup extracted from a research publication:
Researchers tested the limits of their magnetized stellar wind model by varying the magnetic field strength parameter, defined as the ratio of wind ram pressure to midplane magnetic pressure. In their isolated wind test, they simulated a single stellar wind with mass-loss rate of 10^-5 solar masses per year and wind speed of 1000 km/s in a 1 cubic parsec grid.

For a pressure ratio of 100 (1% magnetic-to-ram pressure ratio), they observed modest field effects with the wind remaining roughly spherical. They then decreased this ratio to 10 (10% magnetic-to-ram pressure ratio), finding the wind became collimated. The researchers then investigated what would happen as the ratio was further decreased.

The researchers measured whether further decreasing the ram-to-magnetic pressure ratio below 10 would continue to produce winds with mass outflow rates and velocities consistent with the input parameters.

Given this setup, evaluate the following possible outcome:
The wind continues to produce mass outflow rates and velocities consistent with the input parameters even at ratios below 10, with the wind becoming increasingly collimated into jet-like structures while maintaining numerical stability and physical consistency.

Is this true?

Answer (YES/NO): NO